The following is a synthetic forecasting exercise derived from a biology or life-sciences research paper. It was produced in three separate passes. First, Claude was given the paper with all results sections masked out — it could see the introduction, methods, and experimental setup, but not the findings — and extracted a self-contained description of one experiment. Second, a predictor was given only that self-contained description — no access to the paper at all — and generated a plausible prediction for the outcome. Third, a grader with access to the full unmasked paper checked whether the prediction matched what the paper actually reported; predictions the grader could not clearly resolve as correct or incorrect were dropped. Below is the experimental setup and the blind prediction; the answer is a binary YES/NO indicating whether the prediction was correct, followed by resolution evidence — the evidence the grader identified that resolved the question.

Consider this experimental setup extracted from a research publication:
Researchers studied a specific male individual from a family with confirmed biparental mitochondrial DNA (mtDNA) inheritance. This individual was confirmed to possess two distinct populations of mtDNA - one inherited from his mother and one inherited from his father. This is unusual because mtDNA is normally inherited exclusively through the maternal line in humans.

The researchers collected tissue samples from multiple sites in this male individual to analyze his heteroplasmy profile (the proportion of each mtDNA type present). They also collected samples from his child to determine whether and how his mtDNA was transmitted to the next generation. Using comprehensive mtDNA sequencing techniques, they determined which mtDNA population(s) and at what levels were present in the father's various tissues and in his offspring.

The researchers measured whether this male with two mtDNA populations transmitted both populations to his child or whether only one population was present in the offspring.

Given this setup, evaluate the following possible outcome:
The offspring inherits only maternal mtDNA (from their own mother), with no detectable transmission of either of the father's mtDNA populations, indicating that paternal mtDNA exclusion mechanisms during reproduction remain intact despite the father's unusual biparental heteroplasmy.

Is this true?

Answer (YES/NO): NO